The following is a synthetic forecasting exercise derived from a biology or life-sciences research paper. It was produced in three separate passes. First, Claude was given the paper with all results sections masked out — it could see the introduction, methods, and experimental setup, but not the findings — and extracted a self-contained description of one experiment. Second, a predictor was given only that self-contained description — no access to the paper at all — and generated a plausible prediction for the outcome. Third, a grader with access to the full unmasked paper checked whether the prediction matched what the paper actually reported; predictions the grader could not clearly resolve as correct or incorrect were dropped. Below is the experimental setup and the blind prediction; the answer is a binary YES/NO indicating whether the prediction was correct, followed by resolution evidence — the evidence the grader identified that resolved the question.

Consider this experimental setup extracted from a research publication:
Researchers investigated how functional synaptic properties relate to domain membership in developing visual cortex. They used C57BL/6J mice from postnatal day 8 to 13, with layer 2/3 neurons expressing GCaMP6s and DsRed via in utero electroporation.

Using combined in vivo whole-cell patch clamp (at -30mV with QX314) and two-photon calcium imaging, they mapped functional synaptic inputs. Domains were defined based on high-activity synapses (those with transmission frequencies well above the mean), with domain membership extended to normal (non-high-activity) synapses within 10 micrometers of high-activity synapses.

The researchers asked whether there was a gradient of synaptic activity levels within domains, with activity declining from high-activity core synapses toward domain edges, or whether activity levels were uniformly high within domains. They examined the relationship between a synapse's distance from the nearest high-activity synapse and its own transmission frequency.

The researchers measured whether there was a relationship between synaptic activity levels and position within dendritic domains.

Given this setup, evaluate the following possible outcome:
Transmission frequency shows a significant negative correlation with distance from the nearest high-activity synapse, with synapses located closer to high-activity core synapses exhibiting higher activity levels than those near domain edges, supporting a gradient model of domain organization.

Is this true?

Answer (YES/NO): NO